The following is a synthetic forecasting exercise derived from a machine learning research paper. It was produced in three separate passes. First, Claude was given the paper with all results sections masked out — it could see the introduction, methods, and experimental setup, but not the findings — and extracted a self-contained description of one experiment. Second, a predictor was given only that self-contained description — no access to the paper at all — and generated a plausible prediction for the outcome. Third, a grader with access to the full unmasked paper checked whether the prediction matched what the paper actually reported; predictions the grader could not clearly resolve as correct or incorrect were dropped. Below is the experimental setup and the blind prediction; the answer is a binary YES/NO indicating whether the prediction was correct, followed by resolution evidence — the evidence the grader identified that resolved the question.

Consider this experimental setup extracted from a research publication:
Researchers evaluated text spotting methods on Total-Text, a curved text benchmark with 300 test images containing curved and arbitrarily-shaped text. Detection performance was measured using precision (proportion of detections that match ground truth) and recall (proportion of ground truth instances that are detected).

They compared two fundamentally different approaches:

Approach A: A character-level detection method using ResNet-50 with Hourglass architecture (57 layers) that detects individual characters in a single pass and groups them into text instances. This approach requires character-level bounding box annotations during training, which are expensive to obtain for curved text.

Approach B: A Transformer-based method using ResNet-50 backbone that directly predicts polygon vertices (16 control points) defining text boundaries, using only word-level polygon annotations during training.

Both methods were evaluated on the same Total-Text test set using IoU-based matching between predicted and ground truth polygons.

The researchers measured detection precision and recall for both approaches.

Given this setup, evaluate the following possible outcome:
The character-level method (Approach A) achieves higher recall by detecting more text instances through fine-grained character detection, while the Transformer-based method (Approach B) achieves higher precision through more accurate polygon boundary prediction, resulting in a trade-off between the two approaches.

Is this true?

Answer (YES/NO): YES